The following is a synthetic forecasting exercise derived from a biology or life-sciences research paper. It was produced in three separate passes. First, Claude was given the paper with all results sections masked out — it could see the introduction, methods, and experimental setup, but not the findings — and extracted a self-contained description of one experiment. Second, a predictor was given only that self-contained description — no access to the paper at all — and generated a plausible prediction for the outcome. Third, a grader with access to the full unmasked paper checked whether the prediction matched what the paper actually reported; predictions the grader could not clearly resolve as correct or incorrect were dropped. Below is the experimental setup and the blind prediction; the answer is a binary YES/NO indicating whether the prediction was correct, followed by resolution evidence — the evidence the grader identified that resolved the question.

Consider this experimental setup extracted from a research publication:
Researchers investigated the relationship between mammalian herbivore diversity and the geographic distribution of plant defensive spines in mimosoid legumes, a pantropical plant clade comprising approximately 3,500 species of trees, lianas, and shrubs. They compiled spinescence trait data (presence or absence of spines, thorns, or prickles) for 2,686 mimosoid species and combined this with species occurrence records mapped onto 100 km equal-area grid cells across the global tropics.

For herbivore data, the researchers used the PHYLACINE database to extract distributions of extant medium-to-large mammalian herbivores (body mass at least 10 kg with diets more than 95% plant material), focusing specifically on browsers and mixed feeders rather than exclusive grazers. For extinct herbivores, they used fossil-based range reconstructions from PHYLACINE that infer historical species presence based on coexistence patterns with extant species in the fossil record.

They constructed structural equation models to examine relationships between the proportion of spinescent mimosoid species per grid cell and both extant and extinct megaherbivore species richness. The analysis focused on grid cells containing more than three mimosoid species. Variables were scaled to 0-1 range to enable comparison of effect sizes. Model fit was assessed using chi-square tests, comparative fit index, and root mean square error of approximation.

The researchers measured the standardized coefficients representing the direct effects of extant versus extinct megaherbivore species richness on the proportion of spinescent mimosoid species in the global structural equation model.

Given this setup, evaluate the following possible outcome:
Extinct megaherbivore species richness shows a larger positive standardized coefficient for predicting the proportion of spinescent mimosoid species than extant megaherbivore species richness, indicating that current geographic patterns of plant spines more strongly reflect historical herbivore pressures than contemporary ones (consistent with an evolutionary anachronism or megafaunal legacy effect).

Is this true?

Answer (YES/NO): NO